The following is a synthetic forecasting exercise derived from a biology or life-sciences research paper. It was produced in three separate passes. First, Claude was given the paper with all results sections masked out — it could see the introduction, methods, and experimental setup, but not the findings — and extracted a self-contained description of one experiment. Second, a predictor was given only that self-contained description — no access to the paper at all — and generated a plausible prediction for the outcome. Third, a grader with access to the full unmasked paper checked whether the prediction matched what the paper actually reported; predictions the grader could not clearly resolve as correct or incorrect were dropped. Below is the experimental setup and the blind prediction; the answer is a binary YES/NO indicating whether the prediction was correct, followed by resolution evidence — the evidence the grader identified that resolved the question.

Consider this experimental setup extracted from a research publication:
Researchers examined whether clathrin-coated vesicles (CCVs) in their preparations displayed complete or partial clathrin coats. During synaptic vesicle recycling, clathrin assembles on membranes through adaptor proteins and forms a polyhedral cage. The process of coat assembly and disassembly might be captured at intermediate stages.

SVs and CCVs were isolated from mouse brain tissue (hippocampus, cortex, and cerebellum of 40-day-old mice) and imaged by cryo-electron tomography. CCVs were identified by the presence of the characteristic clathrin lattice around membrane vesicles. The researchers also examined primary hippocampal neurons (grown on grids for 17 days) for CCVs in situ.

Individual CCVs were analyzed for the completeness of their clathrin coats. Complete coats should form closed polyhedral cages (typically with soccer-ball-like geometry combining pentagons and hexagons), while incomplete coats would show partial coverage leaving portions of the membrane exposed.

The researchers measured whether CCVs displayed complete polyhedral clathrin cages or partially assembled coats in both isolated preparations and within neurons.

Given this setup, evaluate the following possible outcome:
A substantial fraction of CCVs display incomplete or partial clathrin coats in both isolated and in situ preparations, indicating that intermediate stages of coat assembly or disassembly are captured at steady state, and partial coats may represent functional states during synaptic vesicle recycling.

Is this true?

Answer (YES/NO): NO